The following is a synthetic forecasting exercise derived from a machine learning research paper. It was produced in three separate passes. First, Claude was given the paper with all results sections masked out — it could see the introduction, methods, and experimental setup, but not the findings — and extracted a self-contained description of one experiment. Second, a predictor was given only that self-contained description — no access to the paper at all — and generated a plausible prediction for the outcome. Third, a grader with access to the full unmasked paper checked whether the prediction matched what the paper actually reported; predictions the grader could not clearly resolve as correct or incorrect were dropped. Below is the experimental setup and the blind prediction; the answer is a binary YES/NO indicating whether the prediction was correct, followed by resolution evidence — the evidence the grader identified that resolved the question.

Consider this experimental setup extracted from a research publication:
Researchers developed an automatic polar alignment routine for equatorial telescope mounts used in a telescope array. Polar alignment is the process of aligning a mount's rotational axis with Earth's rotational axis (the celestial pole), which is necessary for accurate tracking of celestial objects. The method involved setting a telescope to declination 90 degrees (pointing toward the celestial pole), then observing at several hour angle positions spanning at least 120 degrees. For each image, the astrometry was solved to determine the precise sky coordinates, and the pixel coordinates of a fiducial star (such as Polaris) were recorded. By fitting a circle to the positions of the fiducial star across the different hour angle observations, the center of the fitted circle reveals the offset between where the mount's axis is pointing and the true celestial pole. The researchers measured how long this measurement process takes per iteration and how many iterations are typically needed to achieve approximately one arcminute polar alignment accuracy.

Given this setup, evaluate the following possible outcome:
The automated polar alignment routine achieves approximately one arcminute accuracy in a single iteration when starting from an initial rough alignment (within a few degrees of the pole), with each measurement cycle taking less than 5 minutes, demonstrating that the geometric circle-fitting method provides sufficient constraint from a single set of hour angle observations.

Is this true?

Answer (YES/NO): NO